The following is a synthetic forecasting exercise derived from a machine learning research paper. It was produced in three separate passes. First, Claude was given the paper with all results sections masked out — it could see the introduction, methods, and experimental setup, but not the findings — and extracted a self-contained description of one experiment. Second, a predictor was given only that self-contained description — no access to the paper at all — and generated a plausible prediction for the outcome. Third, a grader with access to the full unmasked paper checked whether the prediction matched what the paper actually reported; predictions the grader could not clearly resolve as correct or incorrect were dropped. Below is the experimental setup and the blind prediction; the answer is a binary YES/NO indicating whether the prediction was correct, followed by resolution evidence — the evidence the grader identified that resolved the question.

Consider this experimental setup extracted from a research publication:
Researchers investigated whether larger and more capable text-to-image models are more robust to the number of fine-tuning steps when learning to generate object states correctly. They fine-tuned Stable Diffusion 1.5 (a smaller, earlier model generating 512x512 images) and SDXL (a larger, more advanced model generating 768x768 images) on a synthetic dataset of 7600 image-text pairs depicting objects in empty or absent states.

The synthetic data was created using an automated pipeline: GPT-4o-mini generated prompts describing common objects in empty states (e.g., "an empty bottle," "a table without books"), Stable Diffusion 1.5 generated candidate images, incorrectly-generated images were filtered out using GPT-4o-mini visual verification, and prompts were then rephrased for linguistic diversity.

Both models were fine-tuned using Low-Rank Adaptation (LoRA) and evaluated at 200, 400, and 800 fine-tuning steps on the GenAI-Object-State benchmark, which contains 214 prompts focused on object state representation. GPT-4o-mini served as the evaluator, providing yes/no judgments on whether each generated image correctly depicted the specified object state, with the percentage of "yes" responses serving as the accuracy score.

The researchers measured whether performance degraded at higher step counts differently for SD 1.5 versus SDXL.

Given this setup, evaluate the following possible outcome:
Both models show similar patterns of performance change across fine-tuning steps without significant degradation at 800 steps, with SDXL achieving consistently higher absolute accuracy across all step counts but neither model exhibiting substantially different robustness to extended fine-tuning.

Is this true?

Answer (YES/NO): NO